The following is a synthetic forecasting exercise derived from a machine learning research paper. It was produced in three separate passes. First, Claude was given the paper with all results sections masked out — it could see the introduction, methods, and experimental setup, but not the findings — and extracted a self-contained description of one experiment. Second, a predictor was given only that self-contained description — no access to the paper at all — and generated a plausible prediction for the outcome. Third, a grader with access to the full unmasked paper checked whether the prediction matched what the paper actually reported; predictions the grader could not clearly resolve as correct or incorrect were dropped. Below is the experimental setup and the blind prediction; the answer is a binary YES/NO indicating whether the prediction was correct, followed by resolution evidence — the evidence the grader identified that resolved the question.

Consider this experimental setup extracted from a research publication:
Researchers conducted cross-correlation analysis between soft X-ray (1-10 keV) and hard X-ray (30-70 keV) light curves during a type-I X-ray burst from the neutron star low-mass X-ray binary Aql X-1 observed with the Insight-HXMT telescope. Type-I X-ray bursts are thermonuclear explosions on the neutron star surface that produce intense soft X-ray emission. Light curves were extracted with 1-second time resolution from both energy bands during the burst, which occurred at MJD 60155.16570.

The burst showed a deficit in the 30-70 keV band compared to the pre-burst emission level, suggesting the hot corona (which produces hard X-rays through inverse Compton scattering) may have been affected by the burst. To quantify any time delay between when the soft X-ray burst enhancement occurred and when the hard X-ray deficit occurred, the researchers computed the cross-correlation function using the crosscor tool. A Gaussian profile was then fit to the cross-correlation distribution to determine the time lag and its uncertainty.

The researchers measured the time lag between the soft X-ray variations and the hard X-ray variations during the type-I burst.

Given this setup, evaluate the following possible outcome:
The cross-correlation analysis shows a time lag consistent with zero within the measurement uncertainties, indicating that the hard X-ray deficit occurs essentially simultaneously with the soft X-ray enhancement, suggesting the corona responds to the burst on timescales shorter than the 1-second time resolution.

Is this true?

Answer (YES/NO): YES